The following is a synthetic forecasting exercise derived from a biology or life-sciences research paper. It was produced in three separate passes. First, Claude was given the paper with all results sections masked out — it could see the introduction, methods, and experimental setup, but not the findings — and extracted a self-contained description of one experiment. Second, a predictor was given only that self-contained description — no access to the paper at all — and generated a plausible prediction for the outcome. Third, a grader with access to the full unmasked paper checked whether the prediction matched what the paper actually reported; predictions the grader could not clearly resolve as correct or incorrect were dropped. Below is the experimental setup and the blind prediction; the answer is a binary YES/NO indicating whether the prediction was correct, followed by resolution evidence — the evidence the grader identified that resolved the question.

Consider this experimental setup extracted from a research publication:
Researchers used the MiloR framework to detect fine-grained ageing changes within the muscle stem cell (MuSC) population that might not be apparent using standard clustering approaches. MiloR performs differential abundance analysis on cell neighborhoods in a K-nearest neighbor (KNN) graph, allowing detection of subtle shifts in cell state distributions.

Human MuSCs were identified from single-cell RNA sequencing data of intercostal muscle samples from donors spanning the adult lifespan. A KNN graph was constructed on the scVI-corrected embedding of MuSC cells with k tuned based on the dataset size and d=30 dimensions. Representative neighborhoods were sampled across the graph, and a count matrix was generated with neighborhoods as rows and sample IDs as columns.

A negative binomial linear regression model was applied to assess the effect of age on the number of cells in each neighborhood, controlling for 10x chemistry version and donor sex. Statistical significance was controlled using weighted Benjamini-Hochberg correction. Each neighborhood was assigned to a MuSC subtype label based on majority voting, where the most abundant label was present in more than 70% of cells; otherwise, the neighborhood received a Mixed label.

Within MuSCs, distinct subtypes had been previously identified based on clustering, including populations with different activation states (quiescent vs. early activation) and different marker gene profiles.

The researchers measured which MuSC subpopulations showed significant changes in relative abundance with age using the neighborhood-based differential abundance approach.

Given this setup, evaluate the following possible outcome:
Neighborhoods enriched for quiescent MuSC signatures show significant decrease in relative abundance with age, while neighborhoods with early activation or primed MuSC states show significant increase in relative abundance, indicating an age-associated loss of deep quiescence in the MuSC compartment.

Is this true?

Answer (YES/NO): NO